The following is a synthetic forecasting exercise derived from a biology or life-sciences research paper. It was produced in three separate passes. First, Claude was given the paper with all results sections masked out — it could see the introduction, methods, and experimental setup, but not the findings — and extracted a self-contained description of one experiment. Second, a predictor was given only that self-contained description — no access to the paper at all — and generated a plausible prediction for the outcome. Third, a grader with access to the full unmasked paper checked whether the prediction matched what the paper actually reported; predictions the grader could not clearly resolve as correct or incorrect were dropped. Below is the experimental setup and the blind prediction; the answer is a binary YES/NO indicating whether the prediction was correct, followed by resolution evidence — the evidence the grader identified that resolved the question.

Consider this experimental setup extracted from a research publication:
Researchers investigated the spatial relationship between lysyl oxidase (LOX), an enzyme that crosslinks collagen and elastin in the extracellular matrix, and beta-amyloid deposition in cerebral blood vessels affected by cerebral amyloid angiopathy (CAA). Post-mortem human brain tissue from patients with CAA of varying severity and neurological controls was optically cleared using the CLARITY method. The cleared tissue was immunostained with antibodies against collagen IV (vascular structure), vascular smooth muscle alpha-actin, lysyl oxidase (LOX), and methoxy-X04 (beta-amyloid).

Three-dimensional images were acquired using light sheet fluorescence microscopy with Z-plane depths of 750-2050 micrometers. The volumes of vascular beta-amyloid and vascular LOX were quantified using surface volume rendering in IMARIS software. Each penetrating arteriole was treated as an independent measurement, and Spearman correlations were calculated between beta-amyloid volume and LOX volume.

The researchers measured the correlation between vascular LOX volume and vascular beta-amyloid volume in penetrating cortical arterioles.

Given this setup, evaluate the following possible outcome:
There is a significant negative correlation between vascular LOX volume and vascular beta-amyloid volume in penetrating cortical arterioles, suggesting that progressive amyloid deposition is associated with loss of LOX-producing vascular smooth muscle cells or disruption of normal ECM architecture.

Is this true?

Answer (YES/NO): NO